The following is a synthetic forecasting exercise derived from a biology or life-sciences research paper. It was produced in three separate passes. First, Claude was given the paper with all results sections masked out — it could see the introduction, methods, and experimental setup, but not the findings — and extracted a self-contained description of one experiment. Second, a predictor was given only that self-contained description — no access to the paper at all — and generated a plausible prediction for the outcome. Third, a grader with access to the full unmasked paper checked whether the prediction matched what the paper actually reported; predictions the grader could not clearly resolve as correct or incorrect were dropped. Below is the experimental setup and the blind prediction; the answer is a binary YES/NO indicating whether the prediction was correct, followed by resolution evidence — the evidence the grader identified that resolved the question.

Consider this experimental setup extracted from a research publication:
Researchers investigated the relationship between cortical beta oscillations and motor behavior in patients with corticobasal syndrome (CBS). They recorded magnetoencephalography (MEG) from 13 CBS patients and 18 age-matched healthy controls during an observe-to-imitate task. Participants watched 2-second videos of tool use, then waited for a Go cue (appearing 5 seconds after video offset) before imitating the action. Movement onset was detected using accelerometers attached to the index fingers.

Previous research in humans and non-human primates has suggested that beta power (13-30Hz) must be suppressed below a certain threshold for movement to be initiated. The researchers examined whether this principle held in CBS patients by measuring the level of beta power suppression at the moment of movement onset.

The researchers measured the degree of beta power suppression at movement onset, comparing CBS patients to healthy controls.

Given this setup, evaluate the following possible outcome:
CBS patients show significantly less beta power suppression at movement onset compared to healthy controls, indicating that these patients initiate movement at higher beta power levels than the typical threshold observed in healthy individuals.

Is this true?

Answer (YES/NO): NO